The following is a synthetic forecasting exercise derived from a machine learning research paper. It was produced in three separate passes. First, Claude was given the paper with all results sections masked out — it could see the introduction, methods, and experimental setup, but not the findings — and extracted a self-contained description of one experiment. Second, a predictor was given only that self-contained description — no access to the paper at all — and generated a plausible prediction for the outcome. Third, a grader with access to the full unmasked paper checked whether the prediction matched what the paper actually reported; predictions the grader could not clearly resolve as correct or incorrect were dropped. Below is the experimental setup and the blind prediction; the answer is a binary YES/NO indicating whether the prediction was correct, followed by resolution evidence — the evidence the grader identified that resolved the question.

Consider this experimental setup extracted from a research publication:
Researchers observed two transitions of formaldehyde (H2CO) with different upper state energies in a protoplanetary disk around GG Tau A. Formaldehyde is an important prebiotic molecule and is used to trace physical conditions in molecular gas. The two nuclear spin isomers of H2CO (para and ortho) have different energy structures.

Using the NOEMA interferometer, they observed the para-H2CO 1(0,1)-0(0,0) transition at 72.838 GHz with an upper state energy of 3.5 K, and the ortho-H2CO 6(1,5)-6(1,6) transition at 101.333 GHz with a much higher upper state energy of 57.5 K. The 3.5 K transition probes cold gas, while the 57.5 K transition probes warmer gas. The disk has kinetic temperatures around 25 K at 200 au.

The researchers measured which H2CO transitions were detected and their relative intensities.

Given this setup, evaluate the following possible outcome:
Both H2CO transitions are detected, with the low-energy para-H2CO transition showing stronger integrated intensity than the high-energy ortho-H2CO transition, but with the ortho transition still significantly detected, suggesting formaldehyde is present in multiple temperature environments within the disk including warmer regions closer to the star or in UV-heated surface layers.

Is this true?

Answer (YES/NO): NO